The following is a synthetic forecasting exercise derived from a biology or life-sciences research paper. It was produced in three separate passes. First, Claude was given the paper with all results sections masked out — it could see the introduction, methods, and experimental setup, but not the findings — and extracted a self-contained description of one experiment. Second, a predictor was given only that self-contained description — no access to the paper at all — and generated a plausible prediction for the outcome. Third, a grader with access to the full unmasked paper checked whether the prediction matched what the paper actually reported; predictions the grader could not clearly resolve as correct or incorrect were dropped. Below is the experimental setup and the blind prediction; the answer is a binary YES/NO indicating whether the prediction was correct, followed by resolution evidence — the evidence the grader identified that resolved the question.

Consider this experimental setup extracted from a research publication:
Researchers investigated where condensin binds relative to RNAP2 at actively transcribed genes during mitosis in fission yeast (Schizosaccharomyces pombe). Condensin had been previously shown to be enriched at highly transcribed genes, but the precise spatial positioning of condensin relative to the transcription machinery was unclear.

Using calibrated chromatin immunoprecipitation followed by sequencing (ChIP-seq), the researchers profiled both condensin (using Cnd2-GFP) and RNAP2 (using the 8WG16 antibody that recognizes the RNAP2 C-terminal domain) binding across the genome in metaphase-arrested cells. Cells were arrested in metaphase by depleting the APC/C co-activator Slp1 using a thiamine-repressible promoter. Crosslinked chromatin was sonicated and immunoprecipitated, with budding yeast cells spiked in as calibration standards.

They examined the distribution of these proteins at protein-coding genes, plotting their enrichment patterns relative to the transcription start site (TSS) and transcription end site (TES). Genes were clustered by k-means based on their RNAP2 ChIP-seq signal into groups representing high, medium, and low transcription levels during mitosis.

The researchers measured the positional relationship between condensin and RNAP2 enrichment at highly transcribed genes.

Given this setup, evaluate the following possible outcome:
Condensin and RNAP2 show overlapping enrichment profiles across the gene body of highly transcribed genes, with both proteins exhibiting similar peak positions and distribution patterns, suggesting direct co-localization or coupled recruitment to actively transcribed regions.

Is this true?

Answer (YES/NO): NO